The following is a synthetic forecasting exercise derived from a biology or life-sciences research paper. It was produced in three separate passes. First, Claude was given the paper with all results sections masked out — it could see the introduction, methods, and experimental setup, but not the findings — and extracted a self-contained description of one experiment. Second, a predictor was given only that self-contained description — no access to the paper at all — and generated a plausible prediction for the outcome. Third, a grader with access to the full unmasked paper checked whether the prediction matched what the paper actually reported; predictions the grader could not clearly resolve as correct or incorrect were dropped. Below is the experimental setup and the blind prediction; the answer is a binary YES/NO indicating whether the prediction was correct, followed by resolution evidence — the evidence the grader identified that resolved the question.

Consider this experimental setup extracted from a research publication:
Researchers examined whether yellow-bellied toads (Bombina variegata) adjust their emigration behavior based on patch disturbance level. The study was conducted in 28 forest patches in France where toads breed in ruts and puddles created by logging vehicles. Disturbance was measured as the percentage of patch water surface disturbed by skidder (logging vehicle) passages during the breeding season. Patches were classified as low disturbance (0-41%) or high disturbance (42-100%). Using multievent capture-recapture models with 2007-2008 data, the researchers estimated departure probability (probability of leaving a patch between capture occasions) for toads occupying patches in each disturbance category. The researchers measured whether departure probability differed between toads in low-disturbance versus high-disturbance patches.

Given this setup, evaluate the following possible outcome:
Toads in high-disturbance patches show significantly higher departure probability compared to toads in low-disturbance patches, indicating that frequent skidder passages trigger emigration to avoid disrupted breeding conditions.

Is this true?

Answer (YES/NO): NO